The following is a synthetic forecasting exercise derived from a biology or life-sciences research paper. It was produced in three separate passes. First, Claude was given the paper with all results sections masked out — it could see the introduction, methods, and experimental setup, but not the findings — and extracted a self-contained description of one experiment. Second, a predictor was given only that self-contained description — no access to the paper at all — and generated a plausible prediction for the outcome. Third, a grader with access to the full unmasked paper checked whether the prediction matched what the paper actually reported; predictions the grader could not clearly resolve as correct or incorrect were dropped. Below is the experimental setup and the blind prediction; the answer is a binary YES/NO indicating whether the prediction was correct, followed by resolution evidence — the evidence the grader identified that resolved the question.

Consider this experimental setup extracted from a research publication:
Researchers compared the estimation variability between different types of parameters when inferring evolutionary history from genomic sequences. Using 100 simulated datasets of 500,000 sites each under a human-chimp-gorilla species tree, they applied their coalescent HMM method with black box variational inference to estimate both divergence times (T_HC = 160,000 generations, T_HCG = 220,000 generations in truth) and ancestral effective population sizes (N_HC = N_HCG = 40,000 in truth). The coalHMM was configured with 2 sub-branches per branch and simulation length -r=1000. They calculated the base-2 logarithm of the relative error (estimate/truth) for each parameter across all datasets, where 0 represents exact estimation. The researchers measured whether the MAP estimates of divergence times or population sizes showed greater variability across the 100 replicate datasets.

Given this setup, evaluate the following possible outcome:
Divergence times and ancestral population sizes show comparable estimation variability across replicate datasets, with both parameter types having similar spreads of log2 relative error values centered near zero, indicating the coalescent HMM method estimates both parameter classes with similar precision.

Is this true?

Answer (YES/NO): NO